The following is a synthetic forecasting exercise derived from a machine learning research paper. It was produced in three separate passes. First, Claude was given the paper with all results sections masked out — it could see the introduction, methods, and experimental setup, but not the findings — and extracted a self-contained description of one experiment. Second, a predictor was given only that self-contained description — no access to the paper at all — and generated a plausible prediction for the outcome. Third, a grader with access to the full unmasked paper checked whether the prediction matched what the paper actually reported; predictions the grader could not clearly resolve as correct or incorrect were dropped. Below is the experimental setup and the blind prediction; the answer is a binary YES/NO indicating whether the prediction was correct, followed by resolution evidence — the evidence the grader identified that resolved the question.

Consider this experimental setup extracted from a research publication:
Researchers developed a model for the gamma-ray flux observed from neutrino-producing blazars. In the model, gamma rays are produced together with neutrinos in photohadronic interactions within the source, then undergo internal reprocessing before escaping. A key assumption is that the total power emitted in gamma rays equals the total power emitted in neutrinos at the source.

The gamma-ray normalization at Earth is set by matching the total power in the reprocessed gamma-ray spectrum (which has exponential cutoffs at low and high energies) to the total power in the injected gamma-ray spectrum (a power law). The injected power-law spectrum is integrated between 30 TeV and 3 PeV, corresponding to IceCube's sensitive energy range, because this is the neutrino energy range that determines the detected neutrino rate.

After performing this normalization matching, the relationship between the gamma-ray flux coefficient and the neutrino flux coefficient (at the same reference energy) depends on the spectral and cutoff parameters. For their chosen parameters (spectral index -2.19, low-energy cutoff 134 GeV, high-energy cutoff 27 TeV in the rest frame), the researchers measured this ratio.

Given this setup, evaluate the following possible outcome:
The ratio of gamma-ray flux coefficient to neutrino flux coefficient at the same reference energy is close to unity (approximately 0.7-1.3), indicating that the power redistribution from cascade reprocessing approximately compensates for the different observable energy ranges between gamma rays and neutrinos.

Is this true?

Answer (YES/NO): NO